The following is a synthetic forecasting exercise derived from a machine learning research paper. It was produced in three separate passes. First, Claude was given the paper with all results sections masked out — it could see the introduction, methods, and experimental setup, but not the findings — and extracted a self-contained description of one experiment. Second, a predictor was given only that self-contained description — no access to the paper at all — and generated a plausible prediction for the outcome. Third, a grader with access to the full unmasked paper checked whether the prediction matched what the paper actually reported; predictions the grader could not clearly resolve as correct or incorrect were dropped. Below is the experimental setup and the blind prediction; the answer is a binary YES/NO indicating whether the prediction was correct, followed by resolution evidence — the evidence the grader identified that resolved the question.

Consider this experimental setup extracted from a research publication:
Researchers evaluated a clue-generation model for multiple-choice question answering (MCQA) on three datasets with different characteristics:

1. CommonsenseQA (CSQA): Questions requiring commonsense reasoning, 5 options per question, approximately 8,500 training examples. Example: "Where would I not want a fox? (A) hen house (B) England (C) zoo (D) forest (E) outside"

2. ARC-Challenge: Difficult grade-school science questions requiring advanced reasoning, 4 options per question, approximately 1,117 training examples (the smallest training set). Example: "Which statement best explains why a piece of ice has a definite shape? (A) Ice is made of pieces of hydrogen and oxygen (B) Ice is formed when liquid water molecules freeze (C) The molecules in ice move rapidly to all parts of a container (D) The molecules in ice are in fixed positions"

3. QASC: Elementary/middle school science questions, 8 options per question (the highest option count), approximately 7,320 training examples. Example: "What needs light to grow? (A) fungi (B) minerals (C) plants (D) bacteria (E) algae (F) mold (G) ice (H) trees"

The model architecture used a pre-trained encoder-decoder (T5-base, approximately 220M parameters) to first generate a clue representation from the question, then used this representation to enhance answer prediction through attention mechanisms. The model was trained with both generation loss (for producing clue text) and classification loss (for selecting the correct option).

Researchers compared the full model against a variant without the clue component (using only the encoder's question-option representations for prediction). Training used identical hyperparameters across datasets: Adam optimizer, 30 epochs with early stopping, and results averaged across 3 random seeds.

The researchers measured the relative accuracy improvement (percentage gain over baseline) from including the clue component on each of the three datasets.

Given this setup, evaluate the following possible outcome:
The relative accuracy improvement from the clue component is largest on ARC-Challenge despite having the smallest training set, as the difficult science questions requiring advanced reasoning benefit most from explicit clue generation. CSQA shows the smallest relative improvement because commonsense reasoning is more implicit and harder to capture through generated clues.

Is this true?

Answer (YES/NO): NO